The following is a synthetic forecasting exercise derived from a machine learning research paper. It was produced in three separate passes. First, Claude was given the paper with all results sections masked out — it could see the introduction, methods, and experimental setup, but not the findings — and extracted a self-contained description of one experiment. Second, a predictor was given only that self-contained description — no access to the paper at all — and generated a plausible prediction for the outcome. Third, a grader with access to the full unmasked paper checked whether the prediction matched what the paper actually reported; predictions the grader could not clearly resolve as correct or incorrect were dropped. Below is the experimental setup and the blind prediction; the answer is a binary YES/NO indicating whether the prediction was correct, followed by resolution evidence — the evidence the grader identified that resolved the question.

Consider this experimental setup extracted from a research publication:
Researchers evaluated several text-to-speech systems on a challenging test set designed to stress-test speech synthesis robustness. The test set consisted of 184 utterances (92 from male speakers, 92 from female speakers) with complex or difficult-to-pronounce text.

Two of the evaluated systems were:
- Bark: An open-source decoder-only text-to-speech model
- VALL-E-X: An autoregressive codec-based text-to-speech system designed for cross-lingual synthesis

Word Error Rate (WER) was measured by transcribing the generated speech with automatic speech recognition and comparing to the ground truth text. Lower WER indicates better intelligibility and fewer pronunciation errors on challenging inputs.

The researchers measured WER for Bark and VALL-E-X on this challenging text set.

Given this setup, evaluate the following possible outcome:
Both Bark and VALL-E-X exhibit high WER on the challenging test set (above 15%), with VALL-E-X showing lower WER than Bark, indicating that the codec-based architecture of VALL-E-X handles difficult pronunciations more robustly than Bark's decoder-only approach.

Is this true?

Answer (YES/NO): YES